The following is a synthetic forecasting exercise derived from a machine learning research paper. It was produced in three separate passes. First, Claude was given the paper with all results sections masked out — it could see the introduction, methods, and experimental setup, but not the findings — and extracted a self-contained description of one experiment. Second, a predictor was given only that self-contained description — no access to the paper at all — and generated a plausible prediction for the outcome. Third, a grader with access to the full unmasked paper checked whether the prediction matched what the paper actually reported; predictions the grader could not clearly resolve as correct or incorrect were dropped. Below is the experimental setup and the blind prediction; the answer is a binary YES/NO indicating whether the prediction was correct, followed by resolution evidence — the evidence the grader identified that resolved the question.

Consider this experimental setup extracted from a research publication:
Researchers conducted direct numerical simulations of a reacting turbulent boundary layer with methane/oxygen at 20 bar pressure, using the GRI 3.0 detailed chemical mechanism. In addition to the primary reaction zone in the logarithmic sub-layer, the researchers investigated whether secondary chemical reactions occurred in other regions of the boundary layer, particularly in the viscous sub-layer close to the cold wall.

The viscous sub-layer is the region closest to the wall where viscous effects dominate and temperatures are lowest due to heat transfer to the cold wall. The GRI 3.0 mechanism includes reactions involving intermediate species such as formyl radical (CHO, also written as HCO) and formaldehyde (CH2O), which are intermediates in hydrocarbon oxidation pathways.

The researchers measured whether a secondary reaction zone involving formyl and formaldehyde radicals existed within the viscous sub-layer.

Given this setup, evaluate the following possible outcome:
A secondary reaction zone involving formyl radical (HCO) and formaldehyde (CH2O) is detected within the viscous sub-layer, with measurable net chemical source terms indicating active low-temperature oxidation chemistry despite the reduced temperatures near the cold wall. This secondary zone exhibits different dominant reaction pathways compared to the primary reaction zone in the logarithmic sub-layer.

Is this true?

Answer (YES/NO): YES